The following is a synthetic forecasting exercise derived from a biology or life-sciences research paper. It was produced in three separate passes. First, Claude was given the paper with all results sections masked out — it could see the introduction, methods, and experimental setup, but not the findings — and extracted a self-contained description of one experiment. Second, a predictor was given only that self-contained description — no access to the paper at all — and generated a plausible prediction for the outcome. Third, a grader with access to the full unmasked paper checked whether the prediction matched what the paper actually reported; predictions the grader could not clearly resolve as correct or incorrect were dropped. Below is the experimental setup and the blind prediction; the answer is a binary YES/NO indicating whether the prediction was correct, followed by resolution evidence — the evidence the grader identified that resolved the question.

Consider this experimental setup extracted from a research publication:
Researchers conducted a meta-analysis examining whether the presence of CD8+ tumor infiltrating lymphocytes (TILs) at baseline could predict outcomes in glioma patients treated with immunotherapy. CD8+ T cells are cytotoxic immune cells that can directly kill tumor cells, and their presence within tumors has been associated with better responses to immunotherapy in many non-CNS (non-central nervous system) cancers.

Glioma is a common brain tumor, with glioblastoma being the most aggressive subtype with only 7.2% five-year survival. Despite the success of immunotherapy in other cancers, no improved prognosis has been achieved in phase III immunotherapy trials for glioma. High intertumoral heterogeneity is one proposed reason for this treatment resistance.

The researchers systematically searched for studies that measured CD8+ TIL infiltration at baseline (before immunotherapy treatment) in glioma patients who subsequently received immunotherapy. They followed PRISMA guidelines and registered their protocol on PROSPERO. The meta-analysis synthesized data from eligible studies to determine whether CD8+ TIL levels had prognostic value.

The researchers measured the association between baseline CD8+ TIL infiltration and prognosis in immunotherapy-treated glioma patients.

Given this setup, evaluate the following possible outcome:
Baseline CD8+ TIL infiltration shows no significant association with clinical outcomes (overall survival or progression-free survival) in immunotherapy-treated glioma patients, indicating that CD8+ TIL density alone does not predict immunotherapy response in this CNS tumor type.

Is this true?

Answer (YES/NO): YES